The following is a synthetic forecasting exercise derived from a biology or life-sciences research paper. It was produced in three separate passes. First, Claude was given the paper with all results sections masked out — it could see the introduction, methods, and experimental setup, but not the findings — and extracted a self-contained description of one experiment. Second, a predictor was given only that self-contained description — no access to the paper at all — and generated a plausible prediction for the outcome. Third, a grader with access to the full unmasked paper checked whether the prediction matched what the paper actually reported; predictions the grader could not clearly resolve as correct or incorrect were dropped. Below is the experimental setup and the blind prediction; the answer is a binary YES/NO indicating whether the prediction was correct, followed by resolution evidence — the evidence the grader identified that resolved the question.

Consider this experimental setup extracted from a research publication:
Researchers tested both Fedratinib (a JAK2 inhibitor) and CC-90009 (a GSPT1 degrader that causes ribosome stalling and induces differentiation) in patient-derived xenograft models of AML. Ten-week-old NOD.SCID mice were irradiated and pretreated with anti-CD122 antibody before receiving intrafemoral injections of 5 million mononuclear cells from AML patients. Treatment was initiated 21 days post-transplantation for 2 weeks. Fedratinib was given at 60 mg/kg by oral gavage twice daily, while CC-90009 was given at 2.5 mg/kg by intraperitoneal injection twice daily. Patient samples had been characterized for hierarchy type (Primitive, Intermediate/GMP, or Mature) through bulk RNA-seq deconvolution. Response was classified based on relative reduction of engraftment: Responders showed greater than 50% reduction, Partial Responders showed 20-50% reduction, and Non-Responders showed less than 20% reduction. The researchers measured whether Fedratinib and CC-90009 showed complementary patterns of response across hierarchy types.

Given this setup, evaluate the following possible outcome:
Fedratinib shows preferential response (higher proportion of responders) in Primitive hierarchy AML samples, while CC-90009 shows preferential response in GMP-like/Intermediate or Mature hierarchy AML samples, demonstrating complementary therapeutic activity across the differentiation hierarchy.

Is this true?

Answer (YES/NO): NO